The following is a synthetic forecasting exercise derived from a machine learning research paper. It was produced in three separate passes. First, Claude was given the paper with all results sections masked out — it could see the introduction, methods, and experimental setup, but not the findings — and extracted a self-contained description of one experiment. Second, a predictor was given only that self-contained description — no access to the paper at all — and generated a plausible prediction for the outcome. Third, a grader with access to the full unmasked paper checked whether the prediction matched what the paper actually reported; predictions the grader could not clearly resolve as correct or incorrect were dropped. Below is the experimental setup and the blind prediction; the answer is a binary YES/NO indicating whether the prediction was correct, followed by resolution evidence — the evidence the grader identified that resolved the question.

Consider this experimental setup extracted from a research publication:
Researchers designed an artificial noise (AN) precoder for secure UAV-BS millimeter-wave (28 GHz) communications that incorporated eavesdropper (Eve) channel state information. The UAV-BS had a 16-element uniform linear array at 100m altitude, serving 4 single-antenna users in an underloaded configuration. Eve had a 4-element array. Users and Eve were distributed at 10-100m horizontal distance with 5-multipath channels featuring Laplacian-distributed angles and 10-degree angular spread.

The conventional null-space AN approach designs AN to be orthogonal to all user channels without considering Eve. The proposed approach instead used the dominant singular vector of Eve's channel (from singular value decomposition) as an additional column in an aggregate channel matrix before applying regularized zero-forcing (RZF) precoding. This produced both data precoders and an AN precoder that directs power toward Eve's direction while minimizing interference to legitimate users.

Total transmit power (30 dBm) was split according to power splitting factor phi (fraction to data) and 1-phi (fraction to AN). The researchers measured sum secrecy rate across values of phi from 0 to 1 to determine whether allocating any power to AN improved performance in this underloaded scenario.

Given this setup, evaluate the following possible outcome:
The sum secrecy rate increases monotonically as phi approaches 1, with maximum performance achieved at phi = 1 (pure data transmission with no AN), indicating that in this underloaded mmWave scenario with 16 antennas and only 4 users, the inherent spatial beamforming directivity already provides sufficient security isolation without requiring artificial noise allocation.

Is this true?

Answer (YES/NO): YES